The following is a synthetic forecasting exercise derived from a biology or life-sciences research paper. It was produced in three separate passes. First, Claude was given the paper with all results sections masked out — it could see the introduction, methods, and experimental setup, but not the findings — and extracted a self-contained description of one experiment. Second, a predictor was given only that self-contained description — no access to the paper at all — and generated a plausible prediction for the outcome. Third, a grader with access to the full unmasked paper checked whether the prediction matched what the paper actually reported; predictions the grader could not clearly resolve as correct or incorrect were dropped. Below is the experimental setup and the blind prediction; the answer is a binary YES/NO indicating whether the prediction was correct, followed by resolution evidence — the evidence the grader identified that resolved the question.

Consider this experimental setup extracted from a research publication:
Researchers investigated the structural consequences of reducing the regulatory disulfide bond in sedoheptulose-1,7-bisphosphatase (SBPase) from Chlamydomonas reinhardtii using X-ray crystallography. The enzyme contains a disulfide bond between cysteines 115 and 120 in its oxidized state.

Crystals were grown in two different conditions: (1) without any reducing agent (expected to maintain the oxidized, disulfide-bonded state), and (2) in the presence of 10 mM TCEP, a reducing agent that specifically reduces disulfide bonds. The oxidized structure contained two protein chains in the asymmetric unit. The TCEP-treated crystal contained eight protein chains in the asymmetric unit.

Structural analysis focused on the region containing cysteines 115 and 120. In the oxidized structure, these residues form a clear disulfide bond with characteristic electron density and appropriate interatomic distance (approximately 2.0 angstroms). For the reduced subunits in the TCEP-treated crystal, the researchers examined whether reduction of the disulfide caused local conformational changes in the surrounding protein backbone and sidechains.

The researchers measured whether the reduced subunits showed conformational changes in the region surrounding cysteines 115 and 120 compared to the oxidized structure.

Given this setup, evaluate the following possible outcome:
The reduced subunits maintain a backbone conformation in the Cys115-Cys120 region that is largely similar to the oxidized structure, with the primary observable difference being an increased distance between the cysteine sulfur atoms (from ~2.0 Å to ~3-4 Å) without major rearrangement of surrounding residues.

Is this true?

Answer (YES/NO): NO